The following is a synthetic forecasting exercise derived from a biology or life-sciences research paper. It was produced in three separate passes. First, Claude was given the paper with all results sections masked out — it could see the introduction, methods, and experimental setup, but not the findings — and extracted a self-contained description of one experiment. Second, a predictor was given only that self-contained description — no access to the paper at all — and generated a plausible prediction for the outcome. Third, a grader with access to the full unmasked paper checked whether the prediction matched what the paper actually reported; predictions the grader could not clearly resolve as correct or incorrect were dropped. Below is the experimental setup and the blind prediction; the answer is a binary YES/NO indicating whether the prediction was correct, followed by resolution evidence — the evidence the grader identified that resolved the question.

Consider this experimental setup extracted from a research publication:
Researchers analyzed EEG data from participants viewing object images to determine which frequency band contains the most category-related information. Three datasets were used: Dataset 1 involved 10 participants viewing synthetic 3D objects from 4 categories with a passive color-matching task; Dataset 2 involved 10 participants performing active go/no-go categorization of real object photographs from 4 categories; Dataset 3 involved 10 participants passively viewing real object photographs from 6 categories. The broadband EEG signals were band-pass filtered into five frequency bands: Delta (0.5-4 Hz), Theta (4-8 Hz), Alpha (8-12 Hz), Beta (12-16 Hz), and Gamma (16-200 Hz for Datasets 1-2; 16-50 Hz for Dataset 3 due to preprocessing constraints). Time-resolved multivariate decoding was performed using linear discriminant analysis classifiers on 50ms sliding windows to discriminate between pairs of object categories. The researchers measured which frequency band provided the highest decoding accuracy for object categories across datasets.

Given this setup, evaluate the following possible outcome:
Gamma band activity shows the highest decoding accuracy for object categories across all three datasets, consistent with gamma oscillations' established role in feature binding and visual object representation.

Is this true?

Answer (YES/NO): NO